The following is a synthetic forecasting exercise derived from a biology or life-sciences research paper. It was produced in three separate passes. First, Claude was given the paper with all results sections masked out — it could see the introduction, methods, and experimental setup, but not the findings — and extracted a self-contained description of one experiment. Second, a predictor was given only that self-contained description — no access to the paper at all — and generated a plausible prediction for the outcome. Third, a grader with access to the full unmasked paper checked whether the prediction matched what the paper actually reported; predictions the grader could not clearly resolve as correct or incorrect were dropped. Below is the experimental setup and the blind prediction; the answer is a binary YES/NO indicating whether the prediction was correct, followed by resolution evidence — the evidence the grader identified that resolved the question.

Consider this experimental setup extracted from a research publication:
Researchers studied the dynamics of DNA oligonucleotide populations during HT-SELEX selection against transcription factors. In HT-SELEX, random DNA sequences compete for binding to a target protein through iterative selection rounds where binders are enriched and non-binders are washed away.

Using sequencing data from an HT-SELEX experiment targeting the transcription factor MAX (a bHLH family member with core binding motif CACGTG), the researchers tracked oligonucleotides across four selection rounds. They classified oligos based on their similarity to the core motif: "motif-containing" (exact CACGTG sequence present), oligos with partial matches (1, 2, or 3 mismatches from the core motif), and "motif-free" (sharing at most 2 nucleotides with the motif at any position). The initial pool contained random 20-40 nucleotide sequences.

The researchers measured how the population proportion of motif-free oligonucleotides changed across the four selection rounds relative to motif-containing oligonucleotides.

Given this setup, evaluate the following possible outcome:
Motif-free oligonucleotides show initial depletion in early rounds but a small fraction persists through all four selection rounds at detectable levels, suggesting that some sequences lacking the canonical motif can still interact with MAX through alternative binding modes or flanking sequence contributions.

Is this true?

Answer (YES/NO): YES